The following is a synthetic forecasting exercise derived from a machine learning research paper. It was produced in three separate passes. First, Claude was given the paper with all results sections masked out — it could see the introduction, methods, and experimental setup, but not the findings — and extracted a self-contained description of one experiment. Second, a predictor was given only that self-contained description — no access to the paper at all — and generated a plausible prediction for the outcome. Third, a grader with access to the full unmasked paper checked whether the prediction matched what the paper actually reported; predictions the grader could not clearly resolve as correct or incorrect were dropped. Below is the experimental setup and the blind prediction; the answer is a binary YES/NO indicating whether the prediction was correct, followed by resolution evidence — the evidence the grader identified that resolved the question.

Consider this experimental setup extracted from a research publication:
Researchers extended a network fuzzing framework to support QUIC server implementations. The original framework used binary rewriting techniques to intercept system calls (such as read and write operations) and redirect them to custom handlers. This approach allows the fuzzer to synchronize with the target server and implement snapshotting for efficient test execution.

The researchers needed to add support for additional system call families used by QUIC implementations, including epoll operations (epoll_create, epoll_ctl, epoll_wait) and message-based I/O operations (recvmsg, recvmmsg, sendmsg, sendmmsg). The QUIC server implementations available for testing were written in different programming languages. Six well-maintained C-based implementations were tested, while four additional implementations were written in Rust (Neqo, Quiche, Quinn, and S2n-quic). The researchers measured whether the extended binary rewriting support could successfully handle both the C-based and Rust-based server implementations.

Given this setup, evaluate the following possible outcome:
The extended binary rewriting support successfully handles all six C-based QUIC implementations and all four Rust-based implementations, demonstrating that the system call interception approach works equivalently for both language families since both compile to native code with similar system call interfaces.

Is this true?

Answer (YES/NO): NO